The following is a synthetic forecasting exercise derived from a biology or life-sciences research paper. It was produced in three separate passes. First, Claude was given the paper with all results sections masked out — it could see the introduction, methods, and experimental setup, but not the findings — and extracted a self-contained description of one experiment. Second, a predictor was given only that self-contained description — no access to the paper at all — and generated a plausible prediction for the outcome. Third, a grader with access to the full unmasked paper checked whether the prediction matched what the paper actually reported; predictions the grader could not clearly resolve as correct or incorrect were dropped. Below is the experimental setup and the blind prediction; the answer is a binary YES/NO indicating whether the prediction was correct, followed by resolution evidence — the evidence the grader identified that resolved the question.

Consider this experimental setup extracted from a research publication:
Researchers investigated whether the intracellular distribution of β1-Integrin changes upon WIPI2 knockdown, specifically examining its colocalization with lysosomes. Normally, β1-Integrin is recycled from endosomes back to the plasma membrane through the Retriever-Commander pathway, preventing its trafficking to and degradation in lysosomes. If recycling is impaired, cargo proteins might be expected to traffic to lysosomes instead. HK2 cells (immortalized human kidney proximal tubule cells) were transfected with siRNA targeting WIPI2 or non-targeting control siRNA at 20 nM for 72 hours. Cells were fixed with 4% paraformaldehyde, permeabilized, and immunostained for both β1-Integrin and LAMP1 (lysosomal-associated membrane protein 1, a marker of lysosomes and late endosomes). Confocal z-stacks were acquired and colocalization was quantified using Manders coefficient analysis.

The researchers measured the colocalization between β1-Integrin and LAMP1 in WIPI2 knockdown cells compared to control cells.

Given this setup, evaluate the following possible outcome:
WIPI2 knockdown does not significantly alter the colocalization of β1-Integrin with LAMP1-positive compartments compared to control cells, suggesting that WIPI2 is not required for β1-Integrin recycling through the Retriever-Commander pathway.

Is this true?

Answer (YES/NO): NO